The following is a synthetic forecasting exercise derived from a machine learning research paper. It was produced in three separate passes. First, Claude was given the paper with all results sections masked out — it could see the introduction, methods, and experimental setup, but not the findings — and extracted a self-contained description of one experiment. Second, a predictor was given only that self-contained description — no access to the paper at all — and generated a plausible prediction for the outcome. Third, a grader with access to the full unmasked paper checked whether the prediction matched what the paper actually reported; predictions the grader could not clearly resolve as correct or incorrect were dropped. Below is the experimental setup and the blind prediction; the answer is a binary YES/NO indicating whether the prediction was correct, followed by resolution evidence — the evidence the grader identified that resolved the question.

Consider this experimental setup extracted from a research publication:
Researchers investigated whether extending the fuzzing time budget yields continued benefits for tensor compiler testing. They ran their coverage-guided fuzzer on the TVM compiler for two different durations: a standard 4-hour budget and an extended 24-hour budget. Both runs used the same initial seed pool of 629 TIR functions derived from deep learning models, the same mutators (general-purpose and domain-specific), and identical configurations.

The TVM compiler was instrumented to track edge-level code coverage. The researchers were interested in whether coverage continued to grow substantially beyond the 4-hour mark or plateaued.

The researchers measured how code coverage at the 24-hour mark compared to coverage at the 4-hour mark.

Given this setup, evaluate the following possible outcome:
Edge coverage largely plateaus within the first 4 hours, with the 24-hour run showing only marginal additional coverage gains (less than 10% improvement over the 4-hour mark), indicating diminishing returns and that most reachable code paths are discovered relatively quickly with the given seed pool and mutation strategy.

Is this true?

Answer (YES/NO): YES